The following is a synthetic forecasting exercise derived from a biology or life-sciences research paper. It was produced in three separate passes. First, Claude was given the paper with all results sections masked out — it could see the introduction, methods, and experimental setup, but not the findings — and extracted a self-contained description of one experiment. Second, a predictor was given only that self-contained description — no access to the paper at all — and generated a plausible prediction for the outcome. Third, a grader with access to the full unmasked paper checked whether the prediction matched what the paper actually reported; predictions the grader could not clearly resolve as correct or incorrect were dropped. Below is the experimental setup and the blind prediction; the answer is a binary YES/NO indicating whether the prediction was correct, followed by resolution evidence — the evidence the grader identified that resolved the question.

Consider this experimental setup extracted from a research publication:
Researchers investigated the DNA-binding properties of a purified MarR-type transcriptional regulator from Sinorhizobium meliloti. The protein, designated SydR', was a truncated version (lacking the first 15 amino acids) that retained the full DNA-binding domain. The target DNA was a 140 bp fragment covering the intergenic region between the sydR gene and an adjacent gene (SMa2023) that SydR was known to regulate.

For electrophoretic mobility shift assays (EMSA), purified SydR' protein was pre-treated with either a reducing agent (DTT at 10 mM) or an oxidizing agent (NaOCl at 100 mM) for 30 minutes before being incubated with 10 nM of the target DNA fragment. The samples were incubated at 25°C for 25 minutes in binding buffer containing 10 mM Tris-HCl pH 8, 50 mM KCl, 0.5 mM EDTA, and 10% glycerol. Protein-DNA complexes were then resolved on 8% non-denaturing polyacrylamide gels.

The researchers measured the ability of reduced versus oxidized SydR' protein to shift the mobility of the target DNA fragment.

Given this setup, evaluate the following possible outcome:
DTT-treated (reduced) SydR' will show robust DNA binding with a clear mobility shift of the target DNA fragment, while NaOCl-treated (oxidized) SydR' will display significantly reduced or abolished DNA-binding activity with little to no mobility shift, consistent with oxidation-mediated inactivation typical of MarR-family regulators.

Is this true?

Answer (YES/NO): YES